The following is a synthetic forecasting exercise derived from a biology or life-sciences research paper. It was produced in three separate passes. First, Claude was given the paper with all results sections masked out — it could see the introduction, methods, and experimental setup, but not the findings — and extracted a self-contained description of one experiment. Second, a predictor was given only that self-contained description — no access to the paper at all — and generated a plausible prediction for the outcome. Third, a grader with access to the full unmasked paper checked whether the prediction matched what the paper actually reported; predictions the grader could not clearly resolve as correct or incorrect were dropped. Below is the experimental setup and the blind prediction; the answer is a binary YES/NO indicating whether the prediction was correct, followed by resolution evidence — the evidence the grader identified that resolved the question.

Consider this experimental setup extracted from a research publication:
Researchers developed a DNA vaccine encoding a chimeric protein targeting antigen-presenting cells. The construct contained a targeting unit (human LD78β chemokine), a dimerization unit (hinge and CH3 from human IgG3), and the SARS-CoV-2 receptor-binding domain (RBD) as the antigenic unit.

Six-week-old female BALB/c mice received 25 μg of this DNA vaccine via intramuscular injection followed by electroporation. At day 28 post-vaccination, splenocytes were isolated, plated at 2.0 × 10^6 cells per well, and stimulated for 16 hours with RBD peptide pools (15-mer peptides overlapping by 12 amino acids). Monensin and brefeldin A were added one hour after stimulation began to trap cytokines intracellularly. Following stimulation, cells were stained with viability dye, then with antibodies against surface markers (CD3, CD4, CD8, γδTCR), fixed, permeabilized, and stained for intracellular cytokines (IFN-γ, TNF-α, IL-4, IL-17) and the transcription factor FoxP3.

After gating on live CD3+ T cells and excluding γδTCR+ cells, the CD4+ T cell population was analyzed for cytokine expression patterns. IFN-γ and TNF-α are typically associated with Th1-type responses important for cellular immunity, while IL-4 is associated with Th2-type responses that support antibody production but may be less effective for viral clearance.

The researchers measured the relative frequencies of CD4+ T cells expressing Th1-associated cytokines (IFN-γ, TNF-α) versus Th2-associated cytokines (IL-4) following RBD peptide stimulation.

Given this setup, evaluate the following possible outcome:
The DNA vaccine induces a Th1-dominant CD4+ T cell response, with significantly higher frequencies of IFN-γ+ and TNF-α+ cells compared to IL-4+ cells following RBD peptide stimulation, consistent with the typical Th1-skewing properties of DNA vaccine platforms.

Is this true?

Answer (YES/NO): YES